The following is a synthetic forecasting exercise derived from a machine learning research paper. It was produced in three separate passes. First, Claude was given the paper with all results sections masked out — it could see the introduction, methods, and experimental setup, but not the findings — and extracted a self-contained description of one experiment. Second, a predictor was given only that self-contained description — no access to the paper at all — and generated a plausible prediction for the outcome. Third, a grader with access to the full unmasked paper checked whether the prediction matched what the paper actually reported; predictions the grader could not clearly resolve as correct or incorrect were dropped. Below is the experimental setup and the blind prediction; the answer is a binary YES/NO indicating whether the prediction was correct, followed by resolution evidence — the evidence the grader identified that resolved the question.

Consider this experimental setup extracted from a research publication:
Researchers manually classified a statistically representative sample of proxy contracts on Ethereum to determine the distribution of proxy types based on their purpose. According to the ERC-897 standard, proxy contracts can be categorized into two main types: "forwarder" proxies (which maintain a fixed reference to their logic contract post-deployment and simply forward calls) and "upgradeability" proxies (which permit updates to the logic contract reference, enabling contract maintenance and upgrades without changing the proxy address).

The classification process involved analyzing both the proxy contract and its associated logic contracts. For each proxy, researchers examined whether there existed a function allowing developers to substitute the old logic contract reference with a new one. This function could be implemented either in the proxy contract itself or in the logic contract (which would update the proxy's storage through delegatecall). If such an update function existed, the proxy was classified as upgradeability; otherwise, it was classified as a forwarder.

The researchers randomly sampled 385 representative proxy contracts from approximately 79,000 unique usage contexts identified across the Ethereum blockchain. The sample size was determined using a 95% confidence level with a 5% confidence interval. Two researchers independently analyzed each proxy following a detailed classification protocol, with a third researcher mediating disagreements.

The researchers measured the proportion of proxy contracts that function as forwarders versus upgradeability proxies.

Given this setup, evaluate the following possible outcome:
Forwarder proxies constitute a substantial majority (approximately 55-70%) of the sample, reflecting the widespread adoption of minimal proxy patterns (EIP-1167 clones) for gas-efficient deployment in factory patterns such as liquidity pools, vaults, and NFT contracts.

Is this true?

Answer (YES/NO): YES